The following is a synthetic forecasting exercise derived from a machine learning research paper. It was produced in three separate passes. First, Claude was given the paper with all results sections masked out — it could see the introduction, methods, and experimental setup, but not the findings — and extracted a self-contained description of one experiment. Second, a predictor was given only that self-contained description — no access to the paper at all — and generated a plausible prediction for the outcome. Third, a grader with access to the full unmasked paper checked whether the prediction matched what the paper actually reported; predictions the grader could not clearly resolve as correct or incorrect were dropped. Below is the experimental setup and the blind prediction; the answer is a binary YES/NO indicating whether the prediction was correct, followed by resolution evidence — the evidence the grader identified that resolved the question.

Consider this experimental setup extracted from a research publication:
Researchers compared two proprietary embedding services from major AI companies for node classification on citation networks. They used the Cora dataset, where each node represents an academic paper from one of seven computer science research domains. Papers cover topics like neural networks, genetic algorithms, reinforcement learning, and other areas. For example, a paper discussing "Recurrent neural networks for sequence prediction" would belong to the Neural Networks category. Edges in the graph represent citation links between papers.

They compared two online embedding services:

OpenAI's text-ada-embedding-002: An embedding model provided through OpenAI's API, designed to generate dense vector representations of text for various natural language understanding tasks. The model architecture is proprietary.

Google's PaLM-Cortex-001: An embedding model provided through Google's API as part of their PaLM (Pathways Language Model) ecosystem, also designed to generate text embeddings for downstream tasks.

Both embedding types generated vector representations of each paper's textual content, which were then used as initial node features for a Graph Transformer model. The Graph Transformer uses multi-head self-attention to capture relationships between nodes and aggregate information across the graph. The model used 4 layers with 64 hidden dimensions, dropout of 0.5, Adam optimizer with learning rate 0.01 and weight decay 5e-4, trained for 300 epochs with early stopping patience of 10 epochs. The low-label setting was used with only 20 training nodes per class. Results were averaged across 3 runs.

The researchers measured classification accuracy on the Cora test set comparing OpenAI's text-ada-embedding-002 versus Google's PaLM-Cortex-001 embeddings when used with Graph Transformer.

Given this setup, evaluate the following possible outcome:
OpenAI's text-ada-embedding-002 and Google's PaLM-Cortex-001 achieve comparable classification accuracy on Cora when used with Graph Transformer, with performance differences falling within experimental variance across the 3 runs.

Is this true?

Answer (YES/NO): NO